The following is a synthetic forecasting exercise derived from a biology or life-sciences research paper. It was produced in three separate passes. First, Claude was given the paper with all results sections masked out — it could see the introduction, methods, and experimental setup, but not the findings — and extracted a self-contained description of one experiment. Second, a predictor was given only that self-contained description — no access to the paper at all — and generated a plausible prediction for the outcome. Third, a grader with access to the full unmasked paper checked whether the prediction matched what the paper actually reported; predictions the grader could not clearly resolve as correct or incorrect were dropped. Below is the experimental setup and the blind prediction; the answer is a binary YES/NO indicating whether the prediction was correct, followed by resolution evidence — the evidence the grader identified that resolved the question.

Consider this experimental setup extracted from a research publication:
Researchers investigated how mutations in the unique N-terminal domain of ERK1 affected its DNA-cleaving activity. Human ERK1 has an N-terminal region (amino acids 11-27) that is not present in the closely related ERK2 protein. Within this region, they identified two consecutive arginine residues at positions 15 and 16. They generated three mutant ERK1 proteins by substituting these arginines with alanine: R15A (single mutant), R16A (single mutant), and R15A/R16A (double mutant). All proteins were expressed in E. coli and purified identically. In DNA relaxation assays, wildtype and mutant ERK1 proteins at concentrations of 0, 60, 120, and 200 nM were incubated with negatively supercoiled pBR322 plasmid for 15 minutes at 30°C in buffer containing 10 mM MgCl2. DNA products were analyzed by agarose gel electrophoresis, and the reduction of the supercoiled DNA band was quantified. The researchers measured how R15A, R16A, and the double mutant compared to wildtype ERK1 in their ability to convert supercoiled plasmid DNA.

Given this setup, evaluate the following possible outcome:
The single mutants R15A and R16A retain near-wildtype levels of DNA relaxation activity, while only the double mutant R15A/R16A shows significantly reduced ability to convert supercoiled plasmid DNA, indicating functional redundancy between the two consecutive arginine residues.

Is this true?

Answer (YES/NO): NO